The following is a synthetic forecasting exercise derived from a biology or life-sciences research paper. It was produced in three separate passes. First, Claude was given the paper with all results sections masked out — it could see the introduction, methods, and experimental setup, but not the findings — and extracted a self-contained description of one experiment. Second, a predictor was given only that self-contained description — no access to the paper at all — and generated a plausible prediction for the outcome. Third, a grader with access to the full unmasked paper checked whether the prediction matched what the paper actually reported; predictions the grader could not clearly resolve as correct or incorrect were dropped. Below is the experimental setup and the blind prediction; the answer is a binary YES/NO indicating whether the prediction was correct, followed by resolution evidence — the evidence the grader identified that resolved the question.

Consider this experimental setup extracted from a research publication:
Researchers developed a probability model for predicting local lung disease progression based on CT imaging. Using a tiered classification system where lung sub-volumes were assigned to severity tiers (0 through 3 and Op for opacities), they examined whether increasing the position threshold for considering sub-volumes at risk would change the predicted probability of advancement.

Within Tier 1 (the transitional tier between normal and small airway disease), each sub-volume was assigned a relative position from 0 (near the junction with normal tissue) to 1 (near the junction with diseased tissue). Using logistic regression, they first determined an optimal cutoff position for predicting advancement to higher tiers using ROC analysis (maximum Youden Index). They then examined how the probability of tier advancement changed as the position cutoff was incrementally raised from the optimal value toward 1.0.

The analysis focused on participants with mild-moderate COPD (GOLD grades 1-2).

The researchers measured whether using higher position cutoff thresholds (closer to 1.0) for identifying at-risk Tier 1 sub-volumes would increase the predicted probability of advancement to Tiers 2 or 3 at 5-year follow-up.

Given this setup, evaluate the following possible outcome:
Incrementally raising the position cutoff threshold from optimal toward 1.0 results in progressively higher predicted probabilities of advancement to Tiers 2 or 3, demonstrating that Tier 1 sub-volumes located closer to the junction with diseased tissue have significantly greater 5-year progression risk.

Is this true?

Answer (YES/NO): YES